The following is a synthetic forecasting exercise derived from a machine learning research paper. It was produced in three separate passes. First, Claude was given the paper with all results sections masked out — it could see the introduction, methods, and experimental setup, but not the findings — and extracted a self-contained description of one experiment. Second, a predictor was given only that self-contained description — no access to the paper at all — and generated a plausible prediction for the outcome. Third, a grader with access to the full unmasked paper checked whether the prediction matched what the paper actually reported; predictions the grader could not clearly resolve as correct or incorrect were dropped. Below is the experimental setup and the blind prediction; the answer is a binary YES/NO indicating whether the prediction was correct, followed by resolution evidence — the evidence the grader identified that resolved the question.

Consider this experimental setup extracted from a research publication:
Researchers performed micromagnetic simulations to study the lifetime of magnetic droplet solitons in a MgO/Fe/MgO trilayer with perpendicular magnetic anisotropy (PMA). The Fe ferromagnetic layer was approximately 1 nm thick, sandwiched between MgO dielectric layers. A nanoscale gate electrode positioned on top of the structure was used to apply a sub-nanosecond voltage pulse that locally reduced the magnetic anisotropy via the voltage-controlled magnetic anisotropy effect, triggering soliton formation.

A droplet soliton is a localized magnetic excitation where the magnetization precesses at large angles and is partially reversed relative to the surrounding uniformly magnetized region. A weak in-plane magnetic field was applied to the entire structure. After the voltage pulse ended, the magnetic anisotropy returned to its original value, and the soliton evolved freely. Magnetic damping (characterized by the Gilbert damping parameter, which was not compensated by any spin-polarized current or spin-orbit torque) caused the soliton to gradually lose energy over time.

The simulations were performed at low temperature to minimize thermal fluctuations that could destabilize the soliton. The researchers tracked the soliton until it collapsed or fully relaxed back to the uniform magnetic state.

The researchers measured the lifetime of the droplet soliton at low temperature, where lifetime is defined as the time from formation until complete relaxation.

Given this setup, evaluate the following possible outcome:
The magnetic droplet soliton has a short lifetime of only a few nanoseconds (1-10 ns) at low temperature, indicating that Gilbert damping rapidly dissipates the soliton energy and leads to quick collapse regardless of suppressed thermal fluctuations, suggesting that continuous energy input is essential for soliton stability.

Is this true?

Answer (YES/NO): NO